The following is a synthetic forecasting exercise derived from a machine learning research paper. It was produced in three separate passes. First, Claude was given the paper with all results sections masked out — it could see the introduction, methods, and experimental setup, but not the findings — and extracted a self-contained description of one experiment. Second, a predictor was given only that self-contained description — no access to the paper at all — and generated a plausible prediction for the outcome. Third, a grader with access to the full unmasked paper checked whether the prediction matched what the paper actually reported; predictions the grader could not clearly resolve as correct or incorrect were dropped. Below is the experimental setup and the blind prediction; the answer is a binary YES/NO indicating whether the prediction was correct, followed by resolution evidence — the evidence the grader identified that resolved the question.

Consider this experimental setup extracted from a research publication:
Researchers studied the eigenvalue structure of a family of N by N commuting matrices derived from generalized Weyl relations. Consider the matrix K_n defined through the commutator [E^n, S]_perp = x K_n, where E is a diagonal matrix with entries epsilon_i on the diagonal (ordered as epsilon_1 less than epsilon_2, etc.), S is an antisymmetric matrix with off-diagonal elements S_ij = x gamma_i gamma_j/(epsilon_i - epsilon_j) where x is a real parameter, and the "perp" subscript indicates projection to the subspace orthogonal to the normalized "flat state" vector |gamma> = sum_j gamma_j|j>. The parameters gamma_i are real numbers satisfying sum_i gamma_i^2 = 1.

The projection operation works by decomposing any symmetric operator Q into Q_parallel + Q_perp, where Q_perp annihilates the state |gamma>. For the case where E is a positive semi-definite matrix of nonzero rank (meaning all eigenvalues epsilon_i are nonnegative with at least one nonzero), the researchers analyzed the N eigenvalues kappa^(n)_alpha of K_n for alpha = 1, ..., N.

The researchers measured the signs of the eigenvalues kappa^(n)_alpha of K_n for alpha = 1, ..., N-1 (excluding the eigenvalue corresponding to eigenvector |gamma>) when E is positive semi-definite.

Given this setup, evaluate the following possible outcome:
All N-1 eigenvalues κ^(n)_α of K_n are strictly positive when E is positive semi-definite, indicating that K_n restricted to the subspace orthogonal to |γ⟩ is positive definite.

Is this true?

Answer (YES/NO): NO